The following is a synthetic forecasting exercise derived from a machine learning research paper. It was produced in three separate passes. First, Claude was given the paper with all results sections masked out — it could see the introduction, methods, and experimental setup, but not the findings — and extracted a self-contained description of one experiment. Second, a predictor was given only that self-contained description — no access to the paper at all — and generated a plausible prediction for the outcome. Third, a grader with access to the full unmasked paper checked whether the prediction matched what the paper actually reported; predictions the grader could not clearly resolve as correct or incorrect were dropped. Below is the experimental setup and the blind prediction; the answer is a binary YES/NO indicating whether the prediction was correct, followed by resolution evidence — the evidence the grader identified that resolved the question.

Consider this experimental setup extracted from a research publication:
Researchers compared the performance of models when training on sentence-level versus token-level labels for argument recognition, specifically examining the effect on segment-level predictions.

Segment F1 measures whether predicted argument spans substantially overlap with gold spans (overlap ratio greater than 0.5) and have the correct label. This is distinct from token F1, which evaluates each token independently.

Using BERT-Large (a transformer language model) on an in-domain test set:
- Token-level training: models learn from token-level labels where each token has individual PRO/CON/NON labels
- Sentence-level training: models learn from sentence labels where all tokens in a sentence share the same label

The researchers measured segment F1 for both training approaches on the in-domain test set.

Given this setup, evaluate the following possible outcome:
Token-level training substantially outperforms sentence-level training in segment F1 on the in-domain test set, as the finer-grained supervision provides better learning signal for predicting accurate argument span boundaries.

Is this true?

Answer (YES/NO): YES